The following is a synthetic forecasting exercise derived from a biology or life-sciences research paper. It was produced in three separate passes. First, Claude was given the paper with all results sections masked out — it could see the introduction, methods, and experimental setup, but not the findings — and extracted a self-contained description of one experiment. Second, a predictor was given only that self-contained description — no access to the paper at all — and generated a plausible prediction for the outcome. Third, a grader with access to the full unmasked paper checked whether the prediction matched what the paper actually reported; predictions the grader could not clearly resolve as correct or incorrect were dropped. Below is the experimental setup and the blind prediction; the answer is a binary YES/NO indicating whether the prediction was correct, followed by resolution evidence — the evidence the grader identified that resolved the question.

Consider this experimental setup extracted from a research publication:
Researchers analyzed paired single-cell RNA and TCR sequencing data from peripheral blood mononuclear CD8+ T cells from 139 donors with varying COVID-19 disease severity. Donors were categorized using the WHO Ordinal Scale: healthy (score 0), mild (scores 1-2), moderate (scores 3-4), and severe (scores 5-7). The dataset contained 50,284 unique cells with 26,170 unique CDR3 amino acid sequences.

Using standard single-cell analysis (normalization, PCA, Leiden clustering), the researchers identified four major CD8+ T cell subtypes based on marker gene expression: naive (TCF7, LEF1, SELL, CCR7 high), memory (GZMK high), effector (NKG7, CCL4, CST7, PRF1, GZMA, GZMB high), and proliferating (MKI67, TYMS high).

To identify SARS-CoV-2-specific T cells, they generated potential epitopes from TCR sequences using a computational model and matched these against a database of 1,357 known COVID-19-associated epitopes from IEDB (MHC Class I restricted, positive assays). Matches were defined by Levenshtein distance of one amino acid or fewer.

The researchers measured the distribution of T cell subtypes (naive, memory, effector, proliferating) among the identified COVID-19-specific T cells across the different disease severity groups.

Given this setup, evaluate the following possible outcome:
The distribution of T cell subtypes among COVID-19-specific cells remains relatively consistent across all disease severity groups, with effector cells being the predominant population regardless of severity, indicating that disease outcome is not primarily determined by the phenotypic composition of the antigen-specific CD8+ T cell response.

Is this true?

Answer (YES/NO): NO